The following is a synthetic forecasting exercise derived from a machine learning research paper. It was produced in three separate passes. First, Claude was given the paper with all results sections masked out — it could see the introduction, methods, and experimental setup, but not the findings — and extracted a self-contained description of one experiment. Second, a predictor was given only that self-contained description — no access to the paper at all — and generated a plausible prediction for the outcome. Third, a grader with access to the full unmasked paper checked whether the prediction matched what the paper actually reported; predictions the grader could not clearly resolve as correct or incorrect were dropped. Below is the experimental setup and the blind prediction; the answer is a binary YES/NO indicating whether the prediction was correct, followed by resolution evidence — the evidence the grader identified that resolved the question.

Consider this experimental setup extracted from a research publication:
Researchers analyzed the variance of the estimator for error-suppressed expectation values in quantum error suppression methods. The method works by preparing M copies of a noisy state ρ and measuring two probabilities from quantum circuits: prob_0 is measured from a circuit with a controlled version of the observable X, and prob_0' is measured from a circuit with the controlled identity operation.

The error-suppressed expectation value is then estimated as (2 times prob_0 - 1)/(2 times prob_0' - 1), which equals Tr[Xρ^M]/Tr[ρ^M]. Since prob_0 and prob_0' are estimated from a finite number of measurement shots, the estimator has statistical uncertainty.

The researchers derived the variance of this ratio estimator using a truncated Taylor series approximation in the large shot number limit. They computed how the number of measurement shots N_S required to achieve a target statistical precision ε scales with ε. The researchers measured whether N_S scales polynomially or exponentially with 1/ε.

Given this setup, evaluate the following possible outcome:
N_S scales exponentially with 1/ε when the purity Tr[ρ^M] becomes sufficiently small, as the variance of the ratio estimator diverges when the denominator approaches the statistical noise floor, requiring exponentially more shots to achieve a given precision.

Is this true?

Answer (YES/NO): NO